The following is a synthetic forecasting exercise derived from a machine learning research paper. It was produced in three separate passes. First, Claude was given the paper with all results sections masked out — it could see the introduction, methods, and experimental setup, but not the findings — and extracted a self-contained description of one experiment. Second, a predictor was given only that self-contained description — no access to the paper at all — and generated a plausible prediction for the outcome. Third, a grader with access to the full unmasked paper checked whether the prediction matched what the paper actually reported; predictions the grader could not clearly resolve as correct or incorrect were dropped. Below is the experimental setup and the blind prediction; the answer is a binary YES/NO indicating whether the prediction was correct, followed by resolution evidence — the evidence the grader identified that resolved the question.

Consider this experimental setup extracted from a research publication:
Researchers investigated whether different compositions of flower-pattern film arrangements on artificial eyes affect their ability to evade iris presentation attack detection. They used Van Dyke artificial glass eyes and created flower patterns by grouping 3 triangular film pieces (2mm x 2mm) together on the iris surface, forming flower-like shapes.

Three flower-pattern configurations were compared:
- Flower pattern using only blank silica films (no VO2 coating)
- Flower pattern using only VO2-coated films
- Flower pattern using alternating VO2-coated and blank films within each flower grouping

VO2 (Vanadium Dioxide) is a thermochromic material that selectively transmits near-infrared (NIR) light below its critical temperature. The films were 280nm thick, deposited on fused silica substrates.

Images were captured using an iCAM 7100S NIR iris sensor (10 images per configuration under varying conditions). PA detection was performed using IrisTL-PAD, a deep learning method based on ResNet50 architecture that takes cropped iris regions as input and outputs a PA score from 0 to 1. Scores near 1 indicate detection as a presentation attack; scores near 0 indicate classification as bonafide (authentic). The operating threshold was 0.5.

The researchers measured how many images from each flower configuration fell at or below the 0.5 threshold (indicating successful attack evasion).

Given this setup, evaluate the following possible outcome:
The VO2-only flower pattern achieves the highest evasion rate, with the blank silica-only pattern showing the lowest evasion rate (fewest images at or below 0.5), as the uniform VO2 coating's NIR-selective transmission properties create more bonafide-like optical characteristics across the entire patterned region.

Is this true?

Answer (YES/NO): NO